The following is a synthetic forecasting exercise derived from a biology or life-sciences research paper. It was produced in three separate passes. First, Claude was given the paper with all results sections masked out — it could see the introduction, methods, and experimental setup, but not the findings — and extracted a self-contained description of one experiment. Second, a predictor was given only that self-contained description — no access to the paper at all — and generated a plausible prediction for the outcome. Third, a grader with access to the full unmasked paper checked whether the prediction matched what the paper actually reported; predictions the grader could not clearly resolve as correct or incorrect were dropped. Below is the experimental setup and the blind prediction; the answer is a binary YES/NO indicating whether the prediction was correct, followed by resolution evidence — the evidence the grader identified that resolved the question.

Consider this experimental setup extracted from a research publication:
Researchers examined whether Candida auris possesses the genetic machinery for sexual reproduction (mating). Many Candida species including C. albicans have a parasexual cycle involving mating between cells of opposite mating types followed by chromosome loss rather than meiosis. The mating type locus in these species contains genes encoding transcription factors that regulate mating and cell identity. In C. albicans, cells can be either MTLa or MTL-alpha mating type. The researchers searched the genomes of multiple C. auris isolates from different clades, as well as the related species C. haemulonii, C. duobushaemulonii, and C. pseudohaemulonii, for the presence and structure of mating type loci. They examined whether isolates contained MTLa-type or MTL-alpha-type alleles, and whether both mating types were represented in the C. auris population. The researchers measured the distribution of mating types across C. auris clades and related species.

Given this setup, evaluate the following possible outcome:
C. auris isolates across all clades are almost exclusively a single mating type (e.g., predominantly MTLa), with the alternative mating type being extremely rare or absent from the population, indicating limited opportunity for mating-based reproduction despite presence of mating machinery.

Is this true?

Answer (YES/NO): NO